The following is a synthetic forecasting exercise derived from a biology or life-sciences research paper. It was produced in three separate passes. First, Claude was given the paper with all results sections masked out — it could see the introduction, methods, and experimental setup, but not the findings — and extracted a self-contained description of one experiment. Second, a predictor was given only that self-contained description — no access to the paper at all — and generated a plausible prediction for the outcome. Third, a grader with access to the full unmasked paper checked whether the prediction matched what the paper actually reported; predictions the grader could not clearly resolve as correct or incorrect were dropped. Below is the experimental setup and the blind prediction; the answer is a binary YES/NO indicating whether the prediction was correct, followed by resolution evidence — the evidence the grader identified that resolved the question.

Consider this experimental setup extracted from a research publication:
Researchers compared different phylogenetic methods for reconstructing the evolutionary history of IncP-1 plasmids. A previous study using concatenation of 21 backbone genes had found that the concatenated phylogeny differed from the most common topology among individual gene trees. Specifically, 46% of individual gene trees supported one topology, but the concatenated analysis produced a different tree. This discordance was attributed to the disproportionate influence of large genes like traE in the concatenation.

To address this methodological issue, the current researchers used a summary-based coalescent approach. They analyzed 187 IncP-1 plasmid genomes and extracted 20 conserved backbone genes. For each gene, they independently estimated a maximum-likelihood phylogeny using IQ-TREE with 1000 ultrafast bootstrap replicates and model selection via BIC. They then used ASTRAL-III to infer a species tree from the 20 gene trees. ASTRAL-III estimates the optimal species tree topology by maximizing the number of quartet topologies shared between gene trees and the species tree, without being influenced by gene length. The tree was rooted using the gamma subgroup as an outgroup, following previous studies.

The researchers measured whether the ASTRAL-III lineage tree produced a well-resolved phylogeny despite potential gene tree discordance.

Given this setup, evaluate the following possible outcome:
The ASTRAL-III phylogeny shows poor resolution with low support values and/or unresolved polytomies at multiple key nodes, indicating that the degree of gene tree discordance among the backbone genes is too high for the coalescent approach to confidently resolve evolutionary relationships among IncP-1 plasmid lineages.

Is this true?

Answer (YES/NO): NO